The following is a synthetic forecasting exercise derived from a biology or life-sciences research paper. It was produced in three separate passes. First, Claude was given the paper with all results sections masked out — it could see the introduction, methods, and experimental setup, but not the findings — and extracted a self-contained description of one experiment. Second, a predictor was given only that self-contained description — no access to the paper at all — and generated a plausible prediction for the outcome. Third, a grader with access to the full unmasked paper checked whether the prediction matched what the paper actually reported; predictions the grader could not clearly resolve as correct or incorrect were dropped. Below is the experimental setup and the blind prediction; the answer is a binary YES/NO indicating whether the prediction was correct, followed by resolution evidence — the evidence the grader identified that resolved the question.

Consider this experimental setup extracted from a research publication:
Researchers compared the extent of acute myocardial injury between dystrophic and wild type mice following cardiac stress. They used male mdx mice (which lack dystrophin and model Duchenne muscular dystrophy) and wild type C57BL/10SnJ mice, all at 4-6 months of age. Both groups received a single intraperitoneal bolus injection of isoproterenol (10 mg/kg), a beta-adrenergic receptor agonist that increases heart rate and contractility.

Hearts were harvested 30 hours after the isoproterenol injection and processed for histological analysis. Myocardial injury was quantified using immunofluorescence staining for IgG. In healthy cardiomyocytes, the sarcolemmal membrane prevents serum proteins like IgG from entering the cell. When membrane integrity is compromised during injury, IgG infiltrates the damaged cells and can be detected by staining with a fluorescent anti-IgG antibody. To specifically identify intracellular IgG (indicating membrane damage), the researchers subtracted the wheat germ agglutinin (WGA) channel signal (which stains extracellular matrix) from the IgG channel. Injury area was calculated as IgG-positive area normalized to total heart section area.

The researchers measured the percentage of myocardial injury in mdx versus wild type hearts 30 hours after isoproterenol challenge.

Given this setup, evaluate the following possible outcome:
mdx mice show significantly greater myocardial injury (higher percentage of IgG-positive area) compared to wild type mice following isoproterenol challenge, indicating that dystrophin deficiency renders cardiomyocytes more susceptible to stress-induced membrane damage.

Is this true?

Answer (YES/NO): YES